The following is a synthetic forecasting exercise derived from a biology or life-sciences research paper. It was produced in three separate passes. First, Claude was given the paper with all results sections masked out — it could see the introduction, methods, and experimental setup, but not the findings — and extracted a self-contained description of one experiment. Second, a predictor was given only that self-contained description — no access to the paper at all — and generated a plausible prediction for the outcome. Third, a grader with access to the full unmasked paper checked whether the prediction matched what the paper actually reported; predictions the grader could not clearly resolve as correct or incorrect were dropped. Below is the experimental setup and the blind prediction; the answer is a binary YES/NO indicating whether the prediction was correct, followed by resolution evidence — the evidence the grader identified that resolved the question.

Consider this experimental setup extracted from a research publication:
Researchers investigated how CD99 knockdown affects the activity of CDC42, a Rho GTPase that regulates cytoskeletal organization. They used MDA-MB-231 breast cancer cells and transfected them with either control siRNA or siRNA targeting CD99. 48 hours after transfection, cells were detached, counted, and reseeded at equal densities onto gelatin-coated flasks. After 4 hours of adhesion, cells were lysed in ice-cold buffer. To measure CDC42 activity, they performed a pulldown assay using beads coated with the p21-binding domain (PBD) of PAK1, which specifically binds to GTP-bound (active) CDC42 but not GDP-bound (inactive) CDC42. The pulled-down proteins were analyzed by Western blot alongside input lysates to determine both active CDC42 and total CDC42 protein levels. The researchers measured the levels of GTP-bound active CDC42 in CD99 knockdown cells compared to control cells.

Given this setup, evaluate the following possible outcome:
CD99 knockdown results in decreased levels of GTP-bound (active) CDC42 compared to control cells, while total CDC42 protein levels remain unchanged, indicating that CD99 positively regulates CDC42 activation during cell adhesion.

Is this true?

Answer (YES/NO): NO